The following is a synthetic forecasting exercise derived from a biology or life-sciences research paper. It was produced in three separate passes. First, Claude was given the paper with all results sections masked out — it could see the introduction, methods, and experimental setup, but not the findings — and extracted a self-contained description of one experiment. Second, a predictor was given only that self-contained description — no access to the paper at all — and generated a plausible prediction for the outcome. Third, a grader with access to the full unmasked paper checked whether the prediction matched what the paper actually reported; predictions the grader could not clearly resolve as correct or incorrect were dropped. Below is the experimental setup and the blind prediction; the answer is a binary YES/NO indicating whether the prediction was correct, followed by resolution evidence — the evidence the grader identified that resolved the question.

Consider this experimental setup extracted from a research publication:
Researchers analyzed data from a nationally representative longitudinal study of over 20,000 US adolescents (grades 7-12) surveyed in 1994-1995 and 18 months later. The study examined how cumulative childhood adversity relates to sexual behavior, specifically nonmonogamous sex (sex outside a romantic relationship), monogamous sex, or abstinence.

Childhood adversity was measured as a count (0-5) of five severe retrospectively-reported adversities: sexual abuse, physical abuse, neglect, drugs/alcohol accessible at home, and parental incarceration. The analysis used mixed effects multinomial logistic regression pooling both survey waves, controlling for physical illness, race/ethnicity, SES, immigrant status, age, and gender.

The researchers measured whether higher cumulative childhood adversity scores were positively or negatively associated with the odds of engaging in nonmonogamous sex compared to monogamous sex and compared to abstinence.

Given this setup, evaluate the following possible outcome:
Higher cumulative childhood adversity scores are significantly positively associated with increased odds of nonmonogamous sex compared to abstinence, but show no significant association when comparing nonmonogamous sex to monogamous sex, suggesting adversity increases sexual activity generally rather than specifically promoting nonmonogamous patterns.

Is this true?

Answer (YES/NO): NO